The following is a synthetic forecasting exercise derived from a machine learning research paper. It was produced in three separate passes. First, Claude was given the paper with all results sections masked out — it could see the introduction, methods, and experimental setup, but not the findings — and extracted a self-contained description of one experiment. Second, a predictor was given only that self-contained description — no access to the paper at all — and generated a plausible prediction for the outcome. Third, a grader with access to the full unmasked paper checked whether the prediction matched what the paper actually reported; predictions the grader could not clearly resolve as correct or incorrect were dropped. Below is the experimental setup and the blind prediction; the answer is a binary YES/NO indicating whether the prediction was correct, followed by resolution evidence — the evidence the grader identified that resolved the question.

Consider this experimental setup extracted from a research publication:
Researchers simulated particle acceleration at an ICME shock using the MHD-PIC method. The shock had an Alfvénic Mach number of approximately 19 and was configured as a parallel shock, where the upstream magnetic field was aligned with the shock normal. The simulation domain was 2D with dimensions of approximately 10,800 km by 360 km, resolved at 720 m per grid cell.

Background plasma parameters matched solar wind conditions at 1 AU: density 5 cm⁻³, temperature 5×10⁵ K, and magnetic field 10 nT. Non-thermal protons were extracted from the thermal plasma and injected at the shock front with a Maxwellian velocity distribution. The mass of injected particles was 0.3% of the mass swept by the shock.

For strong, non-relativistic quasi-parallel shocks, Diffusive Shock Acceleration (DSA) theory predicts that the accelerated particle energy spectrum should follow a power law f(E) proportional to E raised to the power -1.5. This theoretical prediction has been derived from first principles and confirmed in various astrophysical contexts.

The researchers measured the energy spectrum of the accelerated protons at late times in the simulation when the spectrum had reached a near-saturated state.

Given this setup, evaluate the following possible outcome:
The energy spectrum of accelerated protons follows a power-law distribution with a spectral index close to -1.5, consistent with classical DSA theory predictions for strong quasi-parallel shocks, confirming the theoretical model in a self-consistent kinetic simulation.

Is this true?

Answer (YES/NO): YES